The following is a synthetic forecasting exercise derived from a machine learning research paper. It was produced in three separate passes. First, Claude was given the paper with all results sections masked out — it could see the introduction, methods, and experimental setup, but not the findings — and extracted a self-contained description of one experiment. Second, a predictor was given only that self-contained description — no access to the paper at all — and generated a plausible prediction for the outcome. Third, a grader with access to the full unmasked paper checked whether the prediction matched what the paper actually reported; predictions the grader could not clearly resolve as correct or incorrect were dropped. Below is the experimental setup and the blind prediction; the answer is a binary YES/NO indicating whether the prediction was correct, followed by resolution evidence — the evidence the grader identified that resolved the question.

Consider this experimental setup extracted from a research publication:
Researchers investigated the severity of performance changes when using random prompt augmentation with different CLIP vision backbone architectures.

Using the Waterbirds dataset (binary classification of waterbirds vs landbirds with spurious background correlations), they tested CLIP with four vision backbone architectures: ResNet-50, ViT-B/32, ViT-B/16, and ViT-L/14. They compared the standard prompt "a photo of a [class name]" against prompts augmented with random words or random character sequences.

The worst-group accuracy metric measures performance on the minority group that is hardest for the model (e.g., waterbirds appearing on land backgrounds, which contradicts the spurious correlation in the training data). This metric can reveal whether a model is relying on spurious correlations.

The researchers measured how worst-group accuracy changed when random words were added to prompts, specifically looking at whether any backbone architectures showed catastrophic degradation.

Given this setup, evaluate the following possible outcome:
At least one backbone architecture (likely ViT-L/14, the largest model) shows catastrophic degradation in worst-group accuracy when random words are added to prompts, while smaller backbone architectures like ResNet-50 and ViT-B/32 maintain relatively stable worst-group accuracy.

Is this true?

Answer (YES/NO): NO